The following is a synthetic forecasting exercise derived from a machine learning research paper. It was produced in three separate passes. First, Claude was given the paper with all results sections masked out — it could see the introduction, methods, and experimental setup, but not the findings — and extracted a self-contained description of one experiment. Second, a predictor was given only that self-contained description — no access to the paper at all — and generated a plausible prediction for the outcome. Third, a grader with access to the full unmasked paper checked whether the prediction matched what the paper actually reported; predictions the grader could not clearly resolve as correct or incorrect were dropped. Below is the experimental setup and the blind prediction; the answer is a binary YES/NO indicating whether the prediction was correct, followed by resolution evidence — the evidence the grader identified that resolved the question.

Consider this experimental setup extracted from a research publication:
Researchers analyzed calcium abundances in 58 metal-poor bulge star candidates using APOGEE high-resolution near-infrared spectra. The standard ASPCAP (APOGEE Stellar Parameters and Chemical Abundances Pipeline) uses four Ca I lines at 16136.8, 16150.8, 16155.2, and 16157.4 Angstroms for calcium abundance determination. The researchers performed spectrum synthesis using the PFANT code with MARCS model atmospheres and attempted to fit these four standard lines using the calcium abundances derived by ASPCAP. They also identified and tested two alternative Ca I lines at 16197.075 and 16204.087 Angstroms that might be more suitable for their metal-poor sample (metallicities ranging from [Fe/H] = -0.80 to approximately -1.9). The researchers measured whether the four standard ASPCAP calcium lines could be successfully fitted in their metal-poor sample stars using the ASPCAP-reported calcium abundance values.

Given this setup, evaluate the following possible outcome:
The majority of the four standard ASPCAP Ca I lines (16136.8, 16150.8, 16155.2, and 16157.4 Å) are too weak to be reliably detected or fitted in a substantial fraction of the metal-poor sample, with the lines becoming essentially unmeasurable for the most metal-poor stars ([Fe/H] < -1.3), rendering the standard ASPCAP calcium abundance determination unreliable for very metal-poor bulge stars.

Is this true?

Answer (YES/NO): NO